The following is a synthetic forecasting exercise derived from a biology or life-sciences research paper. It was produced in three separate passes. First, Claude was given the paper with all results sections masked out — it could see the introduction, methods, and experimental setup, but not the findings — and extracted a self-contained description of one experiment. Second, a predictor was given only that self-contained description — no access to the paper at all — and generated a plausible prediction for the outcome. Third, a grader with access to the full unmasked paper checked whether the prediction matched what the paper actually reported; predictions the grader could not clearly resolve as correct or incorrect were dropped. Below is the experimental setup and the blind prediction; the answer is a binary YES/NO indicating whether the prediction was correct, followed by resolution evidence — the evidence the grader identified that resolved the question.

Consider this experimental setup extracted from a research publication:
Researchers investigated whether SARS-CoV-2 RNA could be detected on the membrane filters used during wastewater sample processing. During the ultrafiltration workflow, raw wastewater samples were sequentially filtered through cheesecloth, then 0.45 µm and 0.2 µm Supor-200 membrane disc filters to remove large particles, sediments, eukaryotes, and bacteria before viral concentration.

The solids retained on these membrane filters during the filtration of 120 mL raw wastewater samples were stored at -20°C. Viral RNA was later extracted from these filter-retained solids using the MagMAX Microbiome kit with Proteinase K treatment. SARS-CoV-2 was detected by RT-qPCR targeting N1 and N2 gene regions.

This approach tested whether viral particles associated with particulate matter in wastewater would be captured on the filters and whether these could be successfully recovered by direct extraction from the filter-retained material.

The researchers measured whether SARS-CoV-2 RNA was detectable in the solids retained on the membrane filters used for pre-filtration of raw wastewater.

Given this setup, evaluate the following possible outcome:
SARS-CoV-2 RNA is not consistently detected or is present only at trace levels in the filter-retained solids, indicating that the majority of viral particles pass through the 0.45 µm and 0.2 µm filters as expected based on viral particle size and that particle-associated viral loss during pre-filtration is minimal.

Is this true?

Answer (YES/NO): NO